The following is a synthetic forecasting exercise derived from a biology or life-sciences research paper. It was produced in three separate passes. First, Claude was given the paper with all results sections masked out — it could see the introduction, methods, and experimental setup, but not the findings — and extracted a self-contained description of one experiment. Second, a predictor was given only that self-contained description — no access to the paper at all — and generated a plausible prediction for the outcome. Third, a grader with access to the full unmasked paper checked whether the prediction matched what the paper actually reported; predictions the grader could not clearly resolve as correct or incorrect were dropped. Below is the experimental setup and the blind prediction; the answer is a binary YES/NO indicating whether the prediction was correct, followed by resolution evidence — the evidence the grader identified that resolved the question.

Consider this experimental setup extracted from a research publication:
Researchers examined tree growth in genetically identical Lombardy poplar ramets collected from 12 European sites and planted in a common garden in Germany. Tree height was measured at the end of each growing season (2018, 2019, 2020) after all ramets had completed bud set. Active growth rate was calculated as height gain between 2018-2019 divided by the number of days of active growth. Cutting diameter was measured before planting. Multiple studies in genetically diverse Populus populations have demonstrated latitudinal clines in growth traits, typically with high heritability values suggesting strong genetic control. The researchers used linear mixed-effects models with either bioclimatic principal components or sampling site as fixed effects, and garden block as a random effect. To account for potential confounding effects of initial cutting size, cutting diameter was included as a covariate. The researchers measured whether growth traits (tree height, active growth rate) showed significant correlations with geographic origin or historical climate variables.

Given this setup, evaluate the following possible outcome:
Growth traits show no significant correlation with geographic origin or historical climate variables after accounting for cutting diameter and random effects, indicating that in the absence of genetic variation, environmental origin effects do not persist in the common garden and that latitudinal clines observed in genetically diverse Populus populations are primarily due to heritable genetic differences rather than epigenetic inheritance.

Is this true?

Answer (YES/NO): NO